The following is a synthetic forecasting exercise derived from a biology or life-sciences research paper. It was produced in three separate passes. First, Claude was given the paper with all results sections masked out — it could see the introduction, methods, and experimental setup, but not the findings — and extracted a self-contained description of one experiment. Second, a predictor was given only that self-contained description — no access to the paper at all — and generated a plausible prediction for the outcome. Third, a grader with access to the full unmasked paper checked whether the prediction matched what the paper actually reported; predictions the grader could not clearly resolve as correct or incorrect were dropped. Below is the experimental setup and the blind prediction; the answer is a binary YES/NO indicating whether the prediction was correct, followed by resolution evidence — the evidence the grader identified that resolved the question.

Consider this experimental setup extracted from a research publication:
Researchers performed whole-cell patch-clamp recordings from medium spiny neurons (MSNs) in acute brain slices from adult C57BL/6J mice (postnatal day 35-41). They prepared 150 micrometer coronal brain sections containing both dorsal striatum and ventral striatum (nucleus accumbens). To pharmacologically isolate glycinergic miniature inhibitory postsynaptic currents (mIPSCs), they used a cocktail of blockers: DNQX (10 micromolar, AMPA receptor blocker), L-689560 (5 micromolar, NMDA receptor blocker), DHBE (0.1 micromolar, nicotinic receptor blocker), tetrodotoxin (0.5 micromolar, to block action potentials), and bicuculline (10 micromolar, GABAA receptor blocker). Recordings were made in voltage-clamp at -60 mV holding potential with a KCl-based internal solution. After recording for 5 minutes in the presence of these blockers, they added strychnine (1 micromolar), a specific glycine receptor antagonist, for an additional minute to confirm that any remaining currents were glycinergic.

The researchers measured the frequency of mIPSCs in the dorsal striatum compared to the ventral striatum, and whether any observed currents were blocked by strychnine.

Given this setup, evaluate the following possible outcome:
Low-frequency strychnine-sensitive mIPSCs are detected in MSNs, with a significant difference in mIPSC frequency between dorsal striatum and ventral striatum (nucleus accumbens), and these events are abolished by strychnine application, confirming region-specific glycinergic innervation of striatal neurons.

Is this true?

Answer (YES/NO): YES